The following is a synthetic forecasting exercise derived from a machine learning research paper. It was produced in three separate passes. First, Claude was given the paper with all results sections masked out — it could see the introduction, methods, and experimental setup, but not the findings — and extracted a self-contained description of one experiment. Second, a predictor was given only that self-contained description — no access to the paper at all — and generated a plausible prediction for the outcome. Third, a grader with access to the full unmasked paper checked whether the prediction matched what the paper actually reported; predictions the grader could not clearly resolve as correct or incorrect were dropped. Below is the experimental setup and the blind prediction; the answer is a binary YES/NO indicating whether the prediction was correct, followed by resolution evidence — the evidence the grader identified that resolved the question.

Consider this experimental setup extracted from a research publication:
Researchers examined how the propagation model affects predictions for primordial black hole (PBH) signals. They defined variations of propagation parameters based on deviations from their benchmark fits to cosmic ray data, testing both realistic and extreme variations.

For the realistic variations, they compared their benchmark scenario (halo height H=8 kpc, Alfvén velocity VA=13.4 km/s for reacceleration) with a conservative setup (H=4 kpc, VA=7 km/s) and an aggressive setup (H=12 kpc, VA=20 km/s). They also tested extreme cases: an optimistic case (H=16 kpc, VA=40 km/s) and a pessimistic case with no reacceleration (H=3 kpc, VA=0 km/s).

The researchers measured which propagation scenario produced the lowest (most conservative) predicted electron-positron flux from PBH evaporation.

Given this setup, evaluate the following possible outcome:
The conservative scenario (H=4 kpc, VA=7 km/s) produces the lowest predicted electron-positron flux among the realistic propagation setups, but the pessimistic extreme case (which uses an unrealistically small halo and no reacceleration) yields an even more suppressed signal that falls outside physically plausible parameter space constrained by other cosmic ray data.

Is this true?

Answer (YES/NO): YES